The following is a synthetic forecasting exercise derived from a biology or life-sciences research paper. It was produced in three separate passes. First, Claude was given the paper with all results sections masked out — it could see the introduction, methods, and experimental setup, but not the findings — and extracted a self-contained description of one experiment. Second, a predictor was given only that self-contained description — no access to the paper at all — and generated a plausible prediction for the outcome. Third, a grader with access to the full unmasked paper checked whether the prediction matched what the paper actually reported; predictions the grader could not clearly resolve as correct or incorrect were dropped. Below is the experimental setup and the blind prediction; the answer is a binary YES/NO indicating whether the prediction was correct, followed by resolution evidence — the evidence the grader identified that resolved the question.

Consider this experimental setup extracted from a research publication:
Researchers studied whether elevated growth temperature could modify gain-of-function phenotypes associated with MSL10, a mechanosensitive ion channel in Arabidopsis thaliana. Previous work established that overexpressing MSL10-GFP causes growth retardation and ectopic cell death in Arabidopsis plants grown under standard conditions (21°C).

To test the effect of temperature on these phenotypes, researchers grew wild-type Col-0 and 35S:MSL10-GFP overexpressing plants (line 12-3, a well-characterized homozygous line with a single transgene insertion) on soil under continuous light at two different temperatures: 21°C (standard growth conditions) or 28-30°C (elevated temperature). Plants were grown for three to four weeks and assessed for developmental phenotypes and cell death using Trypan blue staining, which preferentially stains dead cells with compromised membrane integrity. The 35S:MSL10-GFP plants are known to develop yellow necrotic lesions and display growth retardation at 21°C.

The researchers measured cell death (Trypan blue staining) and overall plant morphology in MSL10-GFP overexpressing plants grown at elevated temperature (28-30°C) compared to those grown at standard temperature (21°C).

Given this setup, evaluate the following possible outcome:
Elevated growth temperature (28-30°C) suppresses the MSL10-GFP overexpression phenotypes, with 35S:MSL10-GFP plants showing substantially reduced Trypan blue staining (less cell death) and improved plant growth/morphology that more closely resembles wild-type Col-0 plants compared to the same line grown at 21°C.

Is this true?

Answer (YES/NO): YES